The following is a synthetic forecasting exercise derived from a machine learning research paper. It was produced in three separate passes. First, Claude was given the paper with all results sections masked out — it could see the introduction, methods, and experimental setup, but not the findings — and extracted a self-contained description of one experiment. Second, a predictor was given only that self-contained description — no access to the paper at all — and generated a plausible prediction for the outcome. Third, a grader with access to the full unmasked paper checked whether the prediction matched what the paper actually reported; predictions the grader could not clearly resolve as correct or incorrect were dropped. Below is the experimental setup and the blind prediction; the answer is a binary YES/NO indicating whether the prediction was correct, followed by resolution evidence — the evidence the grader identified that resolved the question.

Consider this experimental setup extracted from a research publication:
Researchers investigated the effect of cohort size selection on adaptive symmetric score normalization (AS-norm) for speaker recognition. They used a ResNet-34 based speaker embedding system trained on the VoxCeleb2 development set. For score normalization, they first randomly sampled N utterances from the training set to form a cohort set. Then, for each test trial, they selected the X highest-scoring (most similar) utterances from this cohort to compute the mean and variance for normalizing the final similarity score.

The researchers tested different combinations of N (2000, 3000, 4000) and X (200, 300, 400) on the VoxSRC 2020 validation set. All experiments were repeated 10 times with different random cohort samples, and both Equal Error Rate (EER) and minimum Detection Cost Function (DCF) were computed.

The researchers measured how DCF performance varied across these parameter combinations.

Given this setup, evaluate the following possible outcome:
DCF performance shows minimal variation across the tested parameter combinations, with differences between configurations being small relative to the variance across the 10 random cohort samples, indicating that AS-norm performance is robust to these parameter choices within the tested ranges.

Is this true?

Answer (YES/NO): NO